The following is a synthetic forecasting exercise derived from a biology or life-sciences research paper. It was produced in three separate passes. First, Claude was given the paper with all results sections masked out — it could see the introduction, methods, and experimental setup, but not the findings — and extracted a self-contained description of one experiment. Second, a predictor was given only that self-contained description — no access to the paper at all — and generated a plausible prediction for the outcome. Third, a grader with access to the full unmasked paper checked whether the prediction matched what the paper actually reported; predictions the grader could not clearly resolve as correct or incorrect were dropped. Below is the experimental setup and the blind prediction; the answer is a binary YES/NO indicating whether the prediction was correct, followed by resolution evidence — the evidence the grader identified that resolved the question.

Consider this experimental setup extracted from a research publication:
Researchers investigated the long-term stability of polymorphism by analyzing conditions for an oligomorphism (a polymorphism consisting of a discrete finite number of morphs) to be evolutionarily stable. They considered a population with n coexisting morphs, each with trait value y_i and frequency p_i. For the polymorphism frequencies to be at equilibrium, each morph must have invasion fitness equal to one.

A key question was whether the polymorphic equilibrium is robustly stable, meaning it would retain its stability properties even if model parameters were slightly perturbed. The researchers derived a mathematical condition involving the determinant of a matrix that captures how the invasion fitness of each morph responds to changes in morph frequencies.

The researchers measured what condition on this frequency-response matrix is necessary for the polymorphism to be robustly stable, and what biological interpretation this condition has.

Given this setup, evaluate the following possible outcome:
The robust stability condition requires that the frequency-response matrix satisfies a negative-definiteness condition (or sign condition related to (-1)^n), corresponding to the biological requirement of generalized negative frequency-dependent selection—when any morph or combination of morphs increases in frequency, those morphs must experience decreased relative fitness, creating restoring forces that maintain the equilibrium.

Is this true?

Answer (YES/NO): NO